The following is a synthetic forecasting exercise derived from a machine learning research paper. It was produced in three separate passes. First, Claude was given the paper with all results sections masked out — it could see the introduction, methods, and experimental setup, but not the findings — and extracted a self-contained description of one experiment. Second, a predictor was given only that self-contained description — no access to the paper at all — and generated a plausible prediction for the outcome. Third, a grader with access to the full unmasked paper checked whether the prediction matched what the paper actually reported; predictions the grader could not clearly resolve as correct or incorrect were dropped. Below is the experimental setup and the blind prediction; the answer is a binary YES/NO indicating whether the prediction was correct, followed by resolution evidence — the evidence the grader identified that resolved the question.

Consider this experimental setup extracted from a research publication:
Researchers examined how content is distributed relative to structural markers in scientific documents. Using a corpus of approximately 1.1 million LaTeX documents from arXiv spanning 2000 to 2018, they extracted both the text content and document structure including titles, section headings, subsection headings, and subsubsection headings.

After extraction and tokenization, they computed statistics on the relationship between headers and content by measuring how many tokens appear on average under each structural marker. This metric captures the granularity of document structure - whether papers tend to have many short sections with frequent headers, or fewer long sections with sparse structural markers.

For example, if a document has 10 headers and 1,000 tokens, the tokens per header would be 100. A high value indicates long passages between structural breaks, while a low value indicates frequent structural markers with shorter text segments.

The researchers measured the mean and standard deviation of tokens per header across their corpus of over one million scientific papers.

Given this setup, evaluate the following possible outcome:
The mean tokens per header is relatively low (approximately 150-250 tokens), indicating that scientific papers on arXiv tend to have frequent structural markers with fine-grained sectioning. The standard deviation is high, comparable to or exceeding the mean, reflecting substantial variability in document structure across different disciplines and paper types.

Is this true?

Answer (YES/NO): NO